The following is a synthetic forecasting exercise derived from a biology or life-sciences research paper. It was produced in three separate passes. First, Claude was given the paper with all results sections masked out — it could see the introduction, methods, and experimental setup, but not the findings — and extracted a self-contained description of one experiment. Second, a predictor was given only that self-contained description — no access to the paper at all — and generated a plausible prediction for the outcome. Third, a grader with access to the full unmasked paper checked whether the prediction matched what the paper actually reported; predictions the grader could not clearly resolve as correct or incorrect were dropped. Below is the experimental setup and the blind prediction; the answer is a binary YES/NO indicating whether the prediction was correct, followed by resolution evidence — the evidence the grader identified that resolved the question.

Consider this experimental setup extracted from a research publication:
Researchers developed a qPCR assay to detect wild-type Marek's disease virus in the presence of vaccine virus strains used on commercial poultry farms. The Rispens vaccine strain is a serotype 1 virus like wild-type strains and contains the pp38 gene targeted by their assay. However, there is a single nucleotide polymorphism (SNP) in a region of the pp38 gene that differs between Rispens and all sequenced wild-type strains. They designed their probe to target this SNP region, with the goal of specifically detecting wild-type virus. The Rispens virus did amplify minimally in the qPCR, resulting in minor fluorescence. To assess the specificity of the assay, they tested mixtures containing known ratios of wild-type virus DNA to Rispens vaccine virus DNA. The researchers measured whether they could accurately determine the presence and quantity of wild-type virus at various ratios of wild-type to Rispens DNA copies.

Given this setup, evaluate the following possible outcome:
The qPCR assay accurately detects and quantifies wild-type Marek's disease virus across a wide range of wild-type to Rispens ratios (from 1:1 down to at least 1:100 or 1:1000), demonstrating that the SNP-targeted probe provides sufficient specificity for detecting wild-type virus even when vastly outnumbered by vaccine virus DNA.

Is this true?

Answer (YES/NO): NO